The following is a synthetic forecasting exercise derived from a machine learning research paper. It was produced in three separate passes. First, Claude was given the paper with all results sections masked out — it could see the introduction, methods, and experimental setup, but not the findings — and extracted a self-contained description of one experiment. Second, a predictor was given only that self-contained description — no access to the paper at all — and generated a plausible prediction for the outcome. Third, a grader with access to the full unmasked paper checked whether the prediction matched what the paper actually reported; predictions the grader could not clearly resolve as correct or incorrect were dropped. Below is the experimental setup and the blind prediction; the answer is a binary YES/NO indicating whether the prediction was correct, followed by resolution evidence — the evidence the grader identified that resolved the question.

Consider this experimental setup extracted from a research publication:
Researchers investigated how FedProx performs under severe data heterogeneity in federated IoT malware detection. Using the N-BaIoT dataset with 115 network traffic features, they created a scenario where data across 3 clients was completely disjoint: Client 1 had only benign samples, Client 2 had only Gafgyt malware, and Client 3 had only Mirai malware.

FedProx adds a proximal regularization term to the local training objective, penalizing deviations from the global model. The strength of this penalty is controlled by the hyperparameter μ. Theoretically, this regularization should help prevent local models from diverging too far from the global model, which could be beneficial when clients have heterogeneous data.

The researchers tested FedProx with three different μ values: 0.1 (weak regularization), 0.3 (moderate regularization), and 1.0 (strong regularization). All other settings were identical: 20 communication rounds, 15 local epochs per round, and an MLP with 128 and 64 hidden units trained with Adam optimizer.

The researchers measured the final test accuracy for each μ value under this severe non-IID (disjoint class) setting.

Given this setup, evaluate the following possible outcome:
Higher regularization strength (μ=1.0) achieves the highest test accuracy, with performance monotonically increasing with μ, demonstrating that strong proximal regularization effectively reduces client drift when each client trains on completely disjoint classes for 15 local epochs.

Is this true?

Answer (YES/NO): NO